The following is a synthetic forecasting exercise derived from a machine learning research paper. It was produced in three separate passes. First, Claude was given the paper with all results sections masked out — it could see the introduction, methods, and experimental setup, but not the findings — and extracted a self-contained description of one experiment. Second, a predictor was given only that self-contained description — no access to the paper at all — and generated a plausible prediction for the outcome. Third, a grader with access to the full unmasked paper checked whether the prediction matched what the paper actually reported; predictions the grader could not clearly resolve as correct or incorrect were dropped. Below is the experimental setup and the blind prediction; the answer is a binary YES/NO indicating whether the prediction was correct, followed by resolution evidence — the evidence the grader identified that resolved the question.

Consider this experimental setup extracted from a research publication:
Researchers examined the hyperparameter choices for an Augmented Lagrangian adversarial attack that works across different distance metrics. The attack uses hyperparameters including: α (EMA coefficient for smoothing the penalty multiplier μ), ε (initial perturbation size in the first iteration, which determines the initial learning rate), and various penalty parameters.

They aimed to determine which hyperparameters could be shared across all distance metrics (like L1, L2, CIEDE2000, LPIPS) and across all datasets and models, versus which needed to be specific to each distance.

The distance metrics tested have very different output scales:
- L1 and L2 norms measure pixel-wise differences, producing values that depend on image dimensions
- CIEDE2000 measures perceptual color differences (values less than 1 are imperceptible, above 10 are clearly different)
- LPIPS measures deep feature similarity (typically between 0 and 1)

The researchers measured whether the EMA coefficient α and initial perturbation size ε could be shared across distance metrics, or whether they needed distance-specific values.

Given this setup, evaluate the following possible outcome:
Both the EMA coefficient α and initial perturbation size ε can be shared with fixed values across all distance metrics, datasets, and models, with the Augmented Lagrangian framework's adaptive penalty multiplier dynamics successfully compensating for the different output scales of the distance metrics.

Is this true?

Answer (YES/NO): NO